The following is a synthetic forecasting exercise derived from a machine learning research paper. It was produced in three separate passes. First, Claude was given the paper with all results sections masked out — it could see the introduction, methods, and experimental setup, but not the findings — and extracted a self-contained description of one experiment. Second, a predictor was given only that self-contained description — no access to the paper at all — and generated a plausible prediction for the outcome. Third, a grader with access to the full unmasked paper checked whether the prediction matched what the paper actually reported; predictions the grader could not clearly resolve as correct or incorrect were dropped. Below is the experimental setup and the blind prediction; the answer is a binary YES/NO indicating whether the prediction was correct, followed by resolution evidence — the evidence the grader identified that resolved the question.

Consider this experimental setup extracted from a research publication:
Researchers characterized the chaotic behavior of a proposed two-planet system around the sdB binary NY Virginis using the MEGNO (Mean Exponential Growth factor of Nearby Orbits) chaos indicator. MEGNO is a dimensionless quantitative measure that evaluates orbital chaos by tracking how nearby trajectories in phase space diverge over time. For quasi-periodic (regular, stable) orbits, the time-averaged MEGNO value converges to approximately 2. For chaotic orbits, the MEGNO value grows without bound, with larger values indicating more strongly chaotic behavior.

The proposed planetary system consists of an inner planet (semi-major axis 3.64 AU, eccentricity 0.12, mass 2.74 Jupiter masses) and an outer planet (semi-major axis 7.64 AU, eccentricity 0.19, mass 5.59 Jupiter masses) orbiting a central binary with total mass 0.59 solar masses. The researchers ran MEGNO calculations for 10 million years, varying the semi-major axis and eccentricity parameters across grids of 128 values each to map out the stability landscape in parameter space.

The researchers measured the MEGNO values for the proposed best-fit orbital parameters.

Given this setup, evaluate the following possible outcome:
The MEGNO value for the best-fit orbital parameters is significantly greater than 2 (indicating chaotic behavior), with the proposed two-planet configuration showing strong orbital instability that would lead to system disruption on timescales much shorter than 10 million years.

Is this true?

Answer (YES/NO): YES